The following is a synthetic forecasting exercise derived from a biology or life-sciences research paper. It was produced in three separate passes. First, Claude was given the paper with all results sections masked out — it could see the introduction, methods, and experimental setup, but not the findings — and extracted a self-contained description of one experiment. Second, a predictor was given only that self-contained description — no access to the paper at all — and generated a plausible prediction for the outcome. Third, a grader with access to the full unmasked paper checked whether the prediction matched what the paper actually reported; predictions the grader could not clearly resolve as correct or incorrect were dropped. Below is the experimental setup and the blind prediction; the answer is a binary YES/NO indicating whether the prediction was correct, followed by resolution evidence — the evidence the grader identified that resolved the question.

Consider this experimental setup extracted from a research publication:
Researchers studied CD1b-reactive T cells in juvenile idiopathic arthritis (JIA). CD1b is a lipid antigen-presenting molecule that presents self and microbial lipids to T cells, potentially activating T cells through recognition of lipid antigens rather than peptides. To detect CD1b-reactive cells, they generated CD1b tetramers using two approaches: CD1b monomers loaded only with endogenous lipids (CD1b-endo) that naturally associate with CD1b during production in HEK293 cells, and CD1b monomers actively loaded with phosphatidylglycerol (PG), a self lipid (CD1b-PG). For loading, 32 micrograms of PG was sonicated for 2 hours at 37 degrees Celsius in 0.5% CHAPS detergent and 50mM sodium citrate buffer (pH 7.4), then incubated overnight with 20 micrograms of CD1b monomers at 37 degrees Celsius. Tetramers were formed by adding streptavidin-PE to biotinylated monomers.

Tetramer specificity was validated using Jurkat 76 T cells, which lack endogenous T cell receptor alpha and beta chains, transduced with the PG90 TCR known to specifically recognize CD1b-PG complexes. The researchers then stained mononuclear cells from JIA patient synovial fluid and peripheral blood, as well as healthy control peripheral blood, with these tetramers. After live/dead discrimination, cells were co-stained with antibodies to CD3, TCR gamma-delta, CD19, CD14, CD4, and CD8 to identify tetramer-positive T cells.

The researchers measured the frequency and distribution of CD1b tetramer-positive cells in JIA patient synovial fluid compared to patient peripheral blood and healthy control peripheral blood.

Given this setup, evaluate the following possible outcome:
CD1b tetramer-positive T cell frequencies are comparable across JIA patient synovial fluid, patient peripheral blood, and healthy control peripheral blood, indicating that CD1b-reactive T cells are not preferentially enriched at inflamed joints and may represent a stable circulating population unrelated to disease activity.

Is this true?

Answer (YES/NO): NO